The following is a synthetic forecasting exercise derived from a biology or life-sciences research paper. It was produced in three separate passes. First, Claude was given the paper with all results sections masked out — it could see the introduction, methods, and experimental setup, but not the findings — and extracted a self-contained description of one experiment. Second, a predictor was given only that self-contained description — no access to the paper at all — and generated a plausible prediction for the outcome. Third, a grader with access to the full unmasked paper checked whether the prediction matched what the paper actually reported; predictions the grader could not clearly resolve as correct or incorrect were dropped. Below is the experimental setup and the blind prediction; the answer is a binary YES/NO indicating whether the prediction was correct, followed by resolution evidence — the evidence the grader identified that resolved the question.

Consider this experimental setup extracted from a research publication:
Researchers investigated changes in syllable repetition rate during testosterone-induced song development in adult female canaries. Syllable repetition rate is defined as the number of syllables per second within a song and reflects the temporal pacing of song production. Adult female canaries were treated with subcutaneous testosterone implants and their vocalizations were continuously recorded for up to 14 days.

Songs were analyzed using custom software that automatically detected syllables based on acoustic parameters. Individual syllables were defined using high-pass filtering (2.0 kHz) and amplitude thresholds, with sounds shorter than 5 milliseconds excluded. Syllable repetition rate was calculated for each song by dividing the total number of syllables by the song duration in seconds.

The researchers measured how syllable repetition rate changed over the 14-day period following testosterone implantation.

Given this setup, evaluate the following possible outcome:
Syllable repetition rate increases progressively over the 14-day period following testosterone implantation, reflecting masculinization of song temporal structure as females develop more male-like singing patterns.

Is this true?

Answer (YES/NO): NO